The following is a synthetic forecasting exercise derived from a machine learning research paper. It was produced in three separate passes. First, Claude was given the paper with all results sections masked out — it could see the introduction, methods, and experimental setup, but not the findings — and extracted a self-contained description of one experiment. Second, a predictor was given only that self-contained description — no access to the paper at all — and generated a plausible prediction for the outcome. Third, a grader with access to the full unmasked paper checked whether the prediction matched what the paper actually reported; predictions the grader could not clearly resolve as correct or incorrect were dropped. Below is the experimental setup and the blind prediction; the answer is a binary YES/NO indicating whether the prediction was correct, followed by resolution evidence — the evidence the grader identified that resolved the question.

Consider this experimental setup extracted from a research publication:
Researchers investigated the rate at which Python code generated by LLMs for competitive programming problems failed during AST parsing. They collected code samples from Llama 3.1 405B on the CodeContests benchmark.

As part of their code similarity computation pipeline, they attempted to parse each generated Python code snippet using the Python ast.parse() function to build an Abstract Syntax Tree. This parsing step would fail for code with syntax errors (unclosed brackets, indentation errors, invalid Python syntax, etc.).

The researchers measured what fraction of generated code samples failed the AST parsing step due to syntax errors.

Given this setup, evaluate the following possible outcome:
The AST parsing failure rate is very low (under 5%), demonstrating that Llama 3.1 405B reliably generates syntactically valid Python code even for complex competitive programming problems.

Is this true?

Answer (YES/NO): YES